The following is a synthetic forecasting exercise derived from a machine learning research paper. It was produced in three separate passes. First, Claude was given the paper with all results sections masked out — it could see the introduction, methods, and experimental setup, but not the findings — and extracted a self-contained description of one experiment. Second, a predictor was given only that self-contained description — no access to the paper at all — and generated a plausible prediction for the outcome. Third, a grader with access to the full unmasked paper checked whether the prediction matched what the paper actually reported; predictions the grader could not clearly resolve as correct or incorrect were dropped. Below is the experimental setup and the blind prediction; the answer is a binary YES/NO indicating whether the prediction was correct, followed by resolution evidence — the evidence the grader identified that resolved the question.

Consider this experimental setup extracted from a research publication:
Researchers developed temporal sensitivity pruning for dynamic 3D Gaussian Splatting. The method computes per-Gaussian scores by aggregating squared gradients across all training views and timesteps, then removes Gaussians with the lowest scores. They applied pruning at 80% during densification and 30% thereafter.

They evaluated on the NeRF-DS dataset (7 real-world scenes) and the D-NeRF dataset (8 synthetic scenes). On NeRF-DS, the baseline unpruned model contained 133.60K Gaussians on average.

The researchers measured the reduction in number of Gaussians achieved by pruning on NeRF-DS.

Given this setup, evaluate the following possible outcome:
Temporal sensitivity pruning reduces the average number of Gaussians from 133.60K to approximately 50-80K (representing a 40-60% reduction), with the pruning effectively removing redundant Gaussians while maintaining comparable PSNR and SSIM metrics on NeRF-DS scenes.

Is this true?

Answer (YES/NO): NO